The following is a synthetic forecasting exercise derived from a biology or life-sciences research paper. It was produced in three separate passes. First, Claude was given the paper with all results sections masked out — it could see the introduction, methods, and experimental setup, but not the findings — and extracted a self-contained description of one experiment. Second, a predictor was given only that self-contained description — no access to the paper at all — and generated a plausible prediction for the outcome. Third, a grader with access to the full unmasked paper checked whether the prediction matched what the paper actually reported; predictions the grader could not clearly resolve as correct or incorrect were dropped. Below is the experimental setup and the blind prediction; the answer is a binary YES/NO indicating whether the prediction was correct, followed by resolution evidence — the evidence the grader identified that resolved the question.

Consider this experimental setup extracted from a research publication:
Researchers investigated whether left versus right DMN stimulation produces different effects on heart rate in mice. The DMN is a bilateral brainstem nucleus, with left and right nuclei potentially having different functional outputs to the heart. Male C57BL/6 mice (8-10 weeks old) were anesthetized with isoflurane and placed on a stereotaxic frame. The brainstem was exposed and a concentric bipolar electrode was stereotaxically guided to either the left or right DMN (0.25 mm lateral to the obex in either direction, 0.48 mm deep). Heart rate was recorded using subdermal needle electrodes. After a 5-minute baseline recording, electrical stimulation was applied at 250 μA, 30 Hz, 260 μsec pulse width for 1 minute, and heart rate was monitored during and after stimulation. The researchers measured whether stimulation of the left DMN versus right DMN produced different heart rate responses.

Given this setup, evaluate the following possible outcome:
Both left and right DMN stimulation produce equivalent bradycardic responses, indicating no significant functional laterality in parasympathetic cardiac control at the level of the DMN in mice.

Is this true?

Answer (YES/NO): NO